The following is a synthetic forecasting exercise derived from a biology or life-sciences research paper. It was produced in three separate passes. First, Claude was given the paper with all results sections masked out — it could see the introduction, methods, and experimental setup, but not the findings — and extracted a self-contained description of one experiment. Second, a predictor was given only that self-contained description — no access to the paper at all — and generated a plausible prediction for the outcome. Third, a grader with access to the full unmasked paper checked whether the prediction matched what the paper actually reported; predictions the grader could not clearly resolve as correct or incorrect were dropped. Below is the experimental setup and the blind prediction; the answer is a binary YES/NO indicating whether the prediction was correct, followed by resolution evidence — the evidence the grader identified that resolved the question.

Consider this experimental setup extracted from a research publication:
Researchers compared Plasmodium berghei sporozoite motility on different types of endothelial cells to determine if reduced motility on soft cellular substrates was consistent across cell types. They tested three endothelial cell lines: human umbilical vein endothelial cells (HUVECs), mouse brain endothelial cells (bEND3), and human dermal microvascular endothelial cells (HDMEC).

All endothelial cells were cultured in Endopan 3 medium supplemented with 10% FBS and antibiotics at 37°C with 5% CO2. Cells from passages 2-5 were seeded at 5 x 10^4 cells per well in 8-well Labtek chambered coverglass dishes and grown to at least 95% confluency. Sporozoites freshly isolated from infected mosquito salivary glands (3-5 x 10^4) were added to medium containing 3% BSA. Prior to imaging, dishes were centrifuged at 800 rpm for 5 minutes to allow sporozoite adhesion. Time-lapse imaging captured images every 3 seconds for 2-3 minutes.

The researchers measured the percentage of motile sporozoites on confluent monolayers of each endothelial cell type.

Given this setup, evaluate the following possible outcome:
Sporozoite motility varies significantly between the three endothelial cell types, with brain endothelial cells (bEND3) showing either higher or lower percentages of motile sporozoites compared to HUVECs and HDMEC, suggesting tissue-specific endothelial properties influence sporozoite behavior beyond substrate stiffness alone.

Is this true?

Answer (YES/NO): NO